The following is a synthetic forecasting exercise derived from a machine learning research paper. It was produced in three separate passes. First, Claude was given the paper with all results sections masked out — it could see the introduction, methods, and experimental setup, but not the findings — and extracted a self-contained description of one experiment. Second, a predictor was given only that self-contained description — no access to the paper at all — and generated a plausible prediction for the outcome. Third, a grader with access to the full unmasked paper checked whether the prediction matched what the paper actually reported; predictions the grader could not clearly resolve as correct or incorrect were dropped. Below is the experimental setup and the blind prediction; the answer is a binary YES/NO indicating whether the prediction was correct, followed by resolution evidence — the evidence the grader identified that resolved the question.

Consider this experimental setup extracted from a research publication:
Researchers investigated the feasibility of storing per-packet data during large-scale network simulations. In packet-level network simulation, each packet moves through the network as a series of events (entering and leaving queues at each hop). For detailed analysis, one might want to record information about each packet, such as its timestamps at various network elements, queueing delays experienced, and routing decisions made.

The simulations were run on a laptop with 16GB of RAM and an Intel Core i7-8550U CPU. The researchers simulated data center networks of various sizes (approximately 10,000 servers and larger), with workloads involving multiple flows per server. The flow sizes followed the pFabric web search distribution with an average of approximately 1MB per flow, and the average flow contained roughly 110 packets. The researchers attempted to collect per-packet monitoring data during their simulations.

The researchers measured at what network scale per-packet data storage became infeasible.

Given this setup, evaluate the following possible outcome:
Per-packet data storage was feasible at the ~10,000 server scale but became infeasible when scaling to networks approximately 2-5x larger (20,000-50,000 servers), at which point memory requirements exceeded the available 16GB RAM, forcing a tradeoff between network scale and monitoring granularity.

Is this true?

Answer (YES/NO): NO